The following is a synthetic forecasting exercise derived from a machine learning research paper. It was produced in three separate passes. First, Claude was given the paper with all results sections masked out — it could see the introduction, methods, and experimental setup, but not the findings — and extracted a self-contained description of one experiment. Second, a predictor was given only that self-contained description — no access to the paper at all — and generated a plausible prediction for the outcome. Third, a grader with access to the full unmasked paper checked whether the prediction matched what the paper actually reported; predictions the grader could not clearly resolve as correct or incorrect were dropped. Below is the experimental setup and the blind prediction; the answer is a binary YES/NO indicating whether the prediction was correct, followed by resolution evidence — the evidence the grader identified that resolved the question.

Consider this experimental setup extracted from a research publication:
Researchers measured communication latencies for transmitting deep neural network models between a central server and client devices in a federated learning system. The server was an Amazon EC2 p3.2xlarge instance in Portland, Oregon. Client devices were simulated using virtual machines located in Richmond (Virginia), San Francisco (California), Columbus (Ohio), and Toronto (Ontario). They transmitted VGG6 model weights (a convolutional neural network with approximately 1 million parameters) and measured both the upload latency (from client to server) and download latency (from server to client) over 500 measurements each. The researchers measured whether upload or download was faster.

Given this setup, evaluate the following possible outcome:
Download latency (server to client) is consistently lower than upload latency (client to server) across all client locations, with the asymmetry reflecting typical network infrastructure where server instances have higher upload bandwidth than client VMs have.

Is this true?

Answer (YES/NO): YES